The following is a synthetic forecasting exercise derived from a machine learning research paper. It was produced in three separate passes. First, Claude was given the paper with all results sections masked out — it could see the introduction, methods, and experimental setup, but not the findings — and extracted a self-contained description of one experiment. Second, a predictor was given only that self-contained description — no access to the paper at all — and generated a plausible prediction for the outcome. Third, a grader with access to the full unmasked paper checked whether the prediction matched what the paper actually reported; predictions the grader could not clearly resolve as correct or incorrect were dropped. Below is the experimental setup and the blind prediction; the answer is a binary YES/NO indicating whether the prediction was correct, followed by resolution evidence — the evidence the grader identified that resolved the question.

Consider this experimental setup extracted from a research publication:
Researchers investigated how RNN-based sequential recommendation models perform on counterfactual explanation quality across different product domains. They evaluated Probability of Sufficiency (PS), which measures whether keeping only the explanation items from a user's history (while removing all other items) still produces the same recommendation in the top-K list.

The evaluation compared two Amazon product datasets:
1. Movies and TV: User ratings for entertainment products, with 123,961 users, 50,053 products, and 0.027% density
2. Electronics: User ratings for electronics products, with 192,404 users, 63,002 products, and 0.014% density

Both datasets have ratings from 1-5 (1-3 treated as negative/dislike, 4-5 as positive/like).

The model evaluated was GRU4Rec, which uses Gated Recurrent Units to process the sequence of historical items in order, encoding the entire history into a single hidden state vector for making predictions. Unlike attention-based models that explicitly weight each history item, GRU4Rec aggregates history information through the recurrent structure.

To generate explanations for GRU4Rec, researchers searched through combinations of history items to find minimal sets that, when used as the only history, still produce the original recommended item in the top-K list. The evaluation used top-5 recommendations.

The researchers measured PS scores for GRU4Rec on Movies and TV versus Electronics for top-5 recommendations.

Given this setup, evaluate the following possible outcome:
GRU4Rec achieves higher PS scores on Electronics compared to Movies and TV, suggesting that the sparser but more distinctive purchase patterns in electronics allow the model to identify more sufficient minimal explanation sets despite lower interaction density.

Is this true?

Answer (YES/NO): YES